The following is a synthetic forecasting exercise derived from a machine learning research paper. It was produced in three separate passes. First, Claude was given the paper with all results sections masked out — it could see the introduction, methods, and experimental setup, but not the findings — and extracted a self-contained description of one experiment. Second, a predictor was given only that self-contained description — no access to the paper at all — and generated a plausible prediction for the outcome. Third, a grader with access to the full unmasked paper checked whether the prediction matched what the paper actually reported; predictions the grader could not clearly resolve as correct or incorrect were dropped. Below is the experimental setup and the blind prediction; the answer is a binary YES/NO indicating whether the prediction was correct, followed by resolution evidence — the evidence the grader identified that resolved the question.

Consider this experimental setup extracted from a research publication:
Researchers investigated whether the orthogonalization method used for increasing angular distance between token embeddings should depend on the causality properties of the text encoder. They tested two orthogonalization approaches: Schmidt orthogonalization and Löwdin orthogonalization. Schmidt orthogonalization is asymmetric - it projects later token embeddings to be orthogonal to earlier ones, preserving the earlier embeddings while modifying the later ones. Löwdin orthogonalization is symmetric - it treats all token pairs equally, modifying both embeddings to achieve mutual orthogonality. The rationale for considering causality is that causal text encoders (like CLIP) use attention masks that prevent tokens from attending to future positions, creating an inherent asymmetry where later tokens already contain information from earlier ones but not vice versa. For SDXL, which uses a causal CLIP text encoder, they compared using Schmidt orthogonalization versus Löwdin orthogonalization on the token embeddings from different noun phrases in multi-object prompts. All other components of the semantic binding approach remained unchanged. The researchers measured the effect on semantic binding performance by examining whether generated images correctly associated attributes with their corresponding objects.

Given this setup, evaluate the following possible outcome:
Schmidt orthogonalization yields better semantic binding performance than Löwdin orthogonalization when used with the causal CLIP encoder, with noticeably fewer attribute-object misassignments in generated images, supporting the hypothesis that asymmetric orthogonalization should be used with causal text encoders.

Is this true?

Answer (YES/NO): YES